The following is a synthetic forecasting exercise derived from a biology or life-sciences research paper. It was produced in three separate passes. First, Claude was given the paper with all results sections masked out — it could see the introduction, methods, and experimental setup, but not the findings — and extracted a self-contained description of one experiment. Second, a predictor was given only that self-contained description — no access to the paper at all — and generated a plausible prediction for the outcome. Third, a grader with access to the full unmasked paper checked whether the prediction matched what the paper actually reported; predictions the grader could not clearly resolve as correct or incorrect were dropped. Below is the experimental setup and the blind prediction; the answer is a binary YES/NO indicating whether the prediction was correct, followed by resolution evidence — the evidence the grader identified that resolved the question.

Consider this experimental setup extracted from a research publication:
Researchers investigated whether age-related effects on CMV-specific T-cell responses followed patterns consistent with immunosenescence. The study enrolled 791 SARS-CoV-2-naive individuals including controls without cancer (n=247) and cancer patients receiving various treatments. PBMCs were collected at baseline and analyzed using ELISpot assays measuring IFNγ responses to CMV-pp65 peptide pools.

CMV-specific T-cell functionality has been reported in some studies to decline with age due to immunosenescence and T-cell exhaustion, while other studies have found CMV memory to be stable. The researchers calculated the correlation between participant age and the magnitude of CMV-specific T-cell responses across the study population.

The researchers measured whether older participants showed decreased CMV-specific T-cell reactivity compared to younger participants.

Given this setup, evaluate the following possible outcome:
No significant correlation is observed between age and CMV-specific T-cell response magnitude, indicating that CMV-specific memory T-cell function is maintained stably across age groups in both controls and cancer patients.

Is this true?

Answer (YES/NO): YES